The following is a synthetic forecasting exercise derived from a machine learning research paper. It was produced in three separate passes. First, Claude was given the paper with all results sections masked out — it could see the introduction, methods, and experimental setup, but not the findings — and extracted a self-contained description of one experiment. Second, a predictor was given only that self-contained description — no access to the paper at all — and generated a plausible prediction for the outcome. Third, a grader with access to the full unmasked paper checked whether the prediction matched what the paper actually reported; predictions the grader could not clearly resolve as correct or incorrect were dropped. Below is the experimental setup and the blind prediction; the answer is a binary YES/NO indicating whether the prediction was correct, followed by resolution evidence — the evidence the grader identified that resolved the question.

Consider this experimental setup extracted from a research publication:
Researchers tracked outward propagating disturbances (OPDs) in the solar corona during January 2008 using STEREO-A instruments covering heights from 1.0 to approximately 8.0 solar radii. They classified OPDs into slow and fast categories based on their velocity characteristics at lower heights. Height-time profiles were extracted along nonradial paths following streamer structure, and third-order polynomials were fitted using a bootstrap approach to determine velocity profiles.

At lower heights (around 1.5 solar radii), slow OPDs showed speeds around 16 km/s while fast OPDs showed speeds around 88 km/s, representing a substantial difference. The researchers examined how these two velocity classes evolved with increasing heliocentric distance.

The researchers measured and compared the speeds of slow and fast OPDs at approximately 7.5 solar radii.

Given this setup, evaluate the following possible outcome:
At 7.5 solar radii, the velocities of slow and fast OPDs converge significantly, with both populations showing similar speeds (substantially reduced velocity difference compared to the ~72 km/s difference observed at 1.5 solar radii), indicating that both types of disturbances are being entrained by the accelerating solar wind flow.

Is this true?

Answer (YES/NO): YES